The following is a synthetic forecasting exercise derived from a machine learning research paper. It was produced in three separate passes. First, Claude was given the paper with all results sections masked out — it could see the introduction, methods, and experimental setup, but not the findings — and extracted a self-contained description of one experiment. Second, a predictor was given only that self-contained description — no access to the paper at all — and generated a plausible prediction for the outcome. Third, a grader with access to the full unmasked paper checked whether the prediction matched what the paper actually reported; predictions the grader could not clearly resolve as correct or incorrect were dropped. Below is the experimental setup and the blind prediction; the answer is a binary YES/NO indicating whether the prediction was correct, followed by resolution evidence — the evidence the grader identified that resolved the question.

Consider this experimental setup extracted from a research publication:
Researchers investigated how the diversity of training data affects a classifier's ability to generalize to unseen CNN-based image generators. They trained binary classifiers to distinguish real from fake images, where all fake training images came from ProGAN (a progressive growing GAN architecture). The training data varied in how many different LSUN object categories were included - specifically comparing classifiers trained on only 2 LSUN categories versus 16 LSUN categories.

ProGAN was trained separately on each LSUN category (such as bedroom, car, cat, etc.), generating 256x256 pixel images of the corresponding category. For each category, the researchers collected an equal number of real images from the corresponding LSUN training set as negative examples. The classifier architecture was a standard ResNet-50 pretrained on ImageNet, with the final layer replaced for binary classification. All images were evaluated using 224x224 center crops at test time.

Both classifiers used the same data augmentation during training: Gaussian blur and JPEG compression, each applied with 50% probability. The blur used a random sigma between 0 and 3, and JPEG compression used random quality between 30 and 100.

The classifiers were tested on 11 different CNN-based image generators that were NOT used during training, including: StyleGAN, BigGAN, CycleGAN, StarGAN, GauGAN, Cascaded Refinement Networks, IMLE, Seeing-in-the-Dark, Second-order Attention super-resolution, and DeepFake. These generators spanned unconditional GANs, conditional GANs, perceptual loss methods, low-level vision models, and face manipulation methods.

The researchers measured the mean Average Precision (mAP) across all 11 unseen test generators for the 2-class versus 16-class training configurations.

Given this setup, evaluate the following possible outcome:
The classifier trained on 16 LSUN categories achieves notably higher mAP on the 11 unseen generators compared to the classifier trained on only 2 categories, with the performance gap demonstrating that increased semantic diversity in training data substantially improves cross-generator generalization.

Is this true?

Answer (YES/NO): YES